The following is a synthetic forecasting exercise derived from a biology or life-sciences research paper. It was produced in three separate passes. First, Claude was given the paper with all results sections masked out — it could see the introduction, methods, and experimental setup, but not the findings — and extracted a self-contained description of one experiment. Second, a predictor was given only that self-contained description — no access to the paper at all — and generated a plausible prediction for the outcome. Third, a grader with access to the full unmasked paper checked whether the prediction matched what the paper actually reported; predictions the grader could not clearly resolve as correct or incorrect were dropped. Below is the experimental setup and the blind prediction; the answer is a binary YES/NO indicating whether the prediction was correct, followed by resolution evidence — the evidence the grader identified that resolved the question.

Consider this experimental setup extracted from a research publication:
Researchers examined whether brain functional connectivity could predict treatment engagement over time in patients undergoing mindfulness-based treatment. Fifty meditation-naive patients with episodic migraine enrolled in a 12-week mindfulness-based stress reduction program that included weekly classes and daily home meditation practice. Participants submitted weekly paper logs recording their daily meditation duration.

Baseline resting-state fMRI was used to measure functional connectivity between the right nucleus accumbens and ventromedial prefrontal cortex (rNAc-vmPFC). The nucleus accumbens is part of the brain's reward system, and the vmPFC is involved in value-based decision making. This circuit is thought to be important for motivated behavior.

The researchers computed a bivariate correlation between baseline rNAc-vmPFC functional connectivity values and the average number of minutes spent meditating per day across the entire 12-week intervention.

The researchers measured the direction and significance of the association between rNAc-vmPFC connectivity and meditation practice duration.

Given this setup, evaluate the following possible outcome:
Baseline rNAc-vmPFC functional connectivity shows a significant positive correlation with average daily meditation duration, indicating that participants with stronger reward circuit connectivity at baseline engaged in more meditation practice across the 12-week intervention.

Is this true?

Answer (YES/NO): YES